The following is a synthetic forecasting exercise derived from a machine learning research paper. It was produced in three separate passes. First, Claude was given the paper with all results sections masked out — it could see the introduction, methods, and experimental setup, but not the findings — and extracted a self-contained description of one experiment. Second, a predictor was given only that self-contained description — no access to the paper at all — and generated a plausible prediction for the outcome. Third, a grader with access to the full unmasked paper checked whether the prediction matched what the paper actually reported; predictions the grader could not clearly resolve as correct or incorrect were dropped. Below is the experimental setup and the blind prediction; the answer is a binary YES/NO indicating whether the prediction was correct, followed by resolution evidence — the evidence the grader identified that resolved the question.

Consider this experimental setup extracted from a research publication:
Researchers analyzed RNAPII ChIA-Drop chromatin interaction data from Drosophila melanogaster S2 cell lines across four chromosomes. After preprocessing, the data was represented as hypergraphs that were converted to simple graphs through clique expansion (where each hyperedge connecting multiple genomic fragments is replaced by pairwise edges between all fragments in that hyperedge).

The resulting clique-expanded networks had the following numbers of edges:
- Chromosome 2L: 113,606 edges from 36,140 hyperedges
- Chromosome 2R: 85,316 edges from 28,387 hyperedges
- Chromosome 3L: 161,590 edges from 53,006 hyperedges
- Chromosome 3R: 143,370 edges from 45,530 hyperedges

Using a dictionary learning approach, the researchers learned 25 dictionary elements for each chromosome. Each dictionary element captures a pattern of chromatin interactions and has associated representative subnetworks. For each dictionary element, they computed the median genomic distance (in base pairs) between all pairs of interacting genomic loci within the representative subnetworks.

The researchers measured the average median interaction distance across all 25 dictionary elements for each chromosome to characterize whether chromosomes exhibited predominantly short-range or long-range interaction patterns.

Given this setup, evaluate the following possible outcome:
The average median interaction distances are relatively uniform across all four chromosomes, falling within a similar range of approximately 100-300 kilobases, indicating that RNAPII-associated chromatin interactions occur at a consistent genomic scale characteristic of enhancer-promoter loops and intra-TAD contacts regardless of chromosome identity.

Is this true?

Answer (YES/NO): NO